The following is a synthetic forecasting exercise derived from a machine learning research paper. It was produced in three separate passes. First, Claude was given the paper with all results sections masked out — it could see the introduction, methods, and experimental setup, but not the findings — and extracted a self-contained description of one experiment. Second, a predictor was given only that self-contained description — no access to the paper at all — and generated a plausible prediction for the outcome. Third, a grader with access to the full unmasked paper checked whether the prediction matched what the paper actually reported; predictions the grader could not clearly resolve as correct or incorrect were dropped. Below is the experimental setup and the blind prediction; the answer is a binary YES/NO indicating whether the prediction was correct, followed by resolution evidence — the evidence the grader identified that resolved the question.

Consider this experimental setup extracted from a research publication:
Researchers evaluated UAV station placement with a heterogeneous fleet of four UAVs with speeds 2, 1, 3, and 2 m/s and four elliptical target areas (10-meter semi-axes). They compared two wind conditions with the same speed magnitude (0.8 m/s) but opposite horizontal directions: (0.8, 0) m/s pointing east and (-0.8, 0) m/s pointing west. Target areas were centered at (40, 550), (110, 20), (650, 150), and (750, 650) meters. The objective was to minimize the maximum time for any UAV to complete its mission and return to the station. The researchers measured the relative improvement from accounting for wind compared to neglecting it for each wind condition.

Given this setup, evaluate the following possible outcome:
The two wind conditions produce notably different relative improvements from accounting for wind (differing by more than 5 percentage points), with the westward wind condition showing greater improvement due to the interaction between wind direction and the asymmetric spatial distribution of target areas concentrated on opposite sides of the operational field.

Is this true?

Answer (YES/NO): NO